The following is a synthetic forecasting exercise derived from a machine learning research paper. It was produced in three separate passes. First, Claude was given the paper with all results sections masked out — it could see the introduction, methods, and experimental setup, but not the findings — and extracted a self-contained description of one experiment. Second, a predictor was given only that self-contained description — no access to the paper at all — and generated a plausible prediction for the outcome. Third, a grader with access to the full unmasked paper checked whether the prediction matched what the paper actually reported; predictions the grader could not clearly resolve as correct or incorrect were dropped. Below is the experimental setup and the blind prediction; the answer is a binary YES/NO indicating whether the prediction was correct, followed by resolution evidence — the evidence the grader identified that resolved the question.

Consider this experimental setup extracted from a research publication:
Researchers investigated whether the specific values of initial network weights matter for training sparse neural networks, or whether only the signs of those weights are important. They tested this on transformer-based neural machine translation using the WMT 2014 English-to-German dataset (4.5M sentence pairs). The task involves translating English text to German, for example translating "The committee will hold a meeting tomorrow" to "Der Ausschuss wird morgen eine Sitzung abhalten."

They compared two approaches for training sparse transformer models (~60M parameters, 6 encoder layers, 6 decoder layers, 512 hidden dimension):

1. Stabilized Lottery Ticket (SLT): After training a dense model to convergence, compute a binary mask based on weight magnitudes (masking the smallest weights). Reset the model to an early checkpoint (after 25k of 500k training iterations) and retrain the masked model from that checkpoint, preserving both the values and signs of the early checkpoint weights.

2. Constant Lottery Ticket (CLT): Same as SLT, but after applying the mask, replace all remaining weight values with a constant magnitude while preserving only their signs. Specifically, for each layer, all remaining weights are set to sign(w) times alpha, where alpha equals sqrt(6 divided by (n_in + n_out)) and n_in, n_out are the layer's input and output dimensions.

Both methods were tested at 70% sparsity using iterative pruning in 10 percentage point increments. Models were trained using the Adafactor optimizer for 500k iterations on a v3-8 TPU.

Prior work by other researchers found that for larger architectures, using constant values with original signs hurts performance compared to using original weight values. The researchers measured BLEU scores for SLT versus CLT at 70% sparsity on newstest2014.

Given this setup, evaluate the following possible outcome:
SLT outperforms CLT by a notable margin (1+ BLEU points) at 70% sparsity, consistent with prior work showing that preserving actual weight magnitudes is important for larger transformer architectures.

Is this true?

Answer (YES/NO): NO